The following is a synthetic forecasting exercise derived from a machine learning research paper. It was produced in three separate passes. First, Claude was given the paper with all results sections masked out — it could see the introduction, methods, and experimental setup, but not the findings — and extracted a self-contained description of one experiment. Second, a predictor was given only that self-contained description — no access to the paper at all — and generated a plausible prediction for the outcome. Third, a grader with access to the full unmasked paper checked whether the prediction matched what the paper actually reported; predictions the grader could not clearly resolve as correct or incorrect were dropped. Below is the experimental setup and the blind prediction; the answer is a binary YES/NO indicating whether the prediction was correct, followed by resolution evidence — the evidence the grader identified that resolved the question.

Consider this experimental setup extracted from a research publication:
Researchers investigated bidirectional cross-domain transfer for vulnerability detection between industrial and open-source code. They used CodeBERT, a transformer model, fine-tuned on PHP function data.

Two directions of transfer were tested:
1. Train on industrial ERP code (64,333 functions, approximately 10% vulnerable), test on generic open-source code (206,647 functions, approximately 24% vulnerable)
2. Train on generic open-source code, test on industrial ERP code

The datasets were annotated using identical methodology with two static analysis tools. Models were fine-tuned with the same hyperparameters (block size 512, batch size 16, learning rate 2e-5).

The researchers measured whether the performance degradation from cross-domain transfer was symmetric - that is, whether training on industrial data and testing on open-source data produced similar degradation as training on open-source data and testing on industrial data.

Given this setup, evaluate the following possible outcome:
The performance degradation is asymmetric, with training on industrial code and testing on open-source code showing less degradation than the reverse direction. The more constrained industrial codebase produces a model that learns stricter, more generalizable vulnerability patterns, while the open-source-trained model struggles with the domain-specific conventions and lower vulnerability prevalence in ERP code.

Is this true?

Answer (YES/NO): NO